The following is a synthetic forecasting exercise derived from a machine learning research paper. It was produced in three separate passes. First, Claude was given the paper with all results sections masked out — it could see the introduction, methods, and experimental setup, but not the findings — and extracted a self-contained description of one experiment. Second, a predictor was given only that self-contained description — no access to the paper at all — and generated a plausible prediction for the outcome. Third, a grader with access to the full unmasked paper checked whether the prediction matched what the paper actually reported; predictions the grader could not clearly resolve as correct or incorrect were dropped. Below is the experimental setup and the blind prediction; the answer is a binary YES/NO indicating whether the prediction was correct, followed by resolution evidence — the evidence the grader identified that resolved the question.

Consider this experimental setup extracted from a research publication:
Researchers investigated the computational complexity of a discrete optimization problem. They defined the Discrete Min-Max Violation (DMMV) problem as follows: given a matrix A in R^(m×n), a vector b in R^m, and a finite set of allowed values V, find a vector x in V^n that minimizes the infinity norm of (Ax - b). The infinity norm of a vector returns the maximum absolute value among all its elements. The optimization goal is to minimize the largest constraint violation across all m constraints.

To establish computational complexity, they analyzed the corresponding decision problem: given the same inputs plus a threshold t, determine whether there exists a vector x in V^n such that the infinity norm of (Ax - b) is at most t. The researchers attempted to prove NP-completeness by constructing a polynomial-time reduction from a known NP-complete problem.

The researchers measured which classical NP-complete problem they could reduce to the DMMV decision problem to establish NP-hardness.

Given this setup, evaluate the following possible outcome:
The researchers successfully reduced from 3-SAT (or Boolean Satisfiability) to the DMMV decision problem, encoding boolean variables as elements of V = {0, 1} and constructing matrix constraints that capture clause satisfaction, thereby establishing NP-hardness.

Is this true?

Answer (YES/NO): NO